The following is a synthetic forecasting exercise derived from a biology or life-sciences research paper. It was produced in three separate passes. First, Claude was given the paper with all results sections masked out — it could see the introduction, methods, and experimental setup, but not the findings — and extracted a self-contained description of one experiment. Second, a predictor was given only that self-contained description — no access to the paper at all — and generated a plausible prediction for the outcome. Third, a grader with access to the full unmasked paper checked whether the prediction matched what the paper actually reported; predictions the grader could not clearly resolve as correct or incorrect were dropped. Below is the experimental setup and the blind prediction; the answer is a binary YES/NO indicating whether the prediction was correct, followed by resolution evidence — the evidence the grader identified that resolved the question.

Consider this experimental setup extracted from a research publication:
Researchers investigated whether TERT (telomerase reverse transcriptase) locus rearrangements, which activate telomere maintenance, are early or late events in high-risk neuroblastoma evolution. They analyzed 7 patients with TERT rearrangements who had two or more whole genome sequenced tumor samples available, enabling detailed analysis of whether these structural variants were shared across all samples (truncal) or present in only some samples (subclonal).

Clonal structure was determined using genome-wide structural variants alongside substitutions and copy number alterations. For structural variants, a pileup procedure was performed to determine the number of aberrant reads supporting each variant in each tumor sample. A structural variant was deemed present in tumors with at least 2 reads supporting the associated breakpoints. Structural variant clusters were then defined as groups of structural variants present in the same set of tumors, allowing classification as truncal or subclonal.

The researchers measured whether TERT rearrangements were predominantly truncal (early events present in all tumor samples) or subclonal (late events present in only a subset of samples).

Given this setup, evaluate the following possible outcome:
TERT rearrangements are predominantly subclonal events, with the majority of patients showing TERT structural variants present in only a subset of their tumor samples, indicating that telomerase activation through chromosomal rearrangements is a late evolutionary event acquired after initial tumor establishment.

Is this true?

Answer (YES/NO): YES